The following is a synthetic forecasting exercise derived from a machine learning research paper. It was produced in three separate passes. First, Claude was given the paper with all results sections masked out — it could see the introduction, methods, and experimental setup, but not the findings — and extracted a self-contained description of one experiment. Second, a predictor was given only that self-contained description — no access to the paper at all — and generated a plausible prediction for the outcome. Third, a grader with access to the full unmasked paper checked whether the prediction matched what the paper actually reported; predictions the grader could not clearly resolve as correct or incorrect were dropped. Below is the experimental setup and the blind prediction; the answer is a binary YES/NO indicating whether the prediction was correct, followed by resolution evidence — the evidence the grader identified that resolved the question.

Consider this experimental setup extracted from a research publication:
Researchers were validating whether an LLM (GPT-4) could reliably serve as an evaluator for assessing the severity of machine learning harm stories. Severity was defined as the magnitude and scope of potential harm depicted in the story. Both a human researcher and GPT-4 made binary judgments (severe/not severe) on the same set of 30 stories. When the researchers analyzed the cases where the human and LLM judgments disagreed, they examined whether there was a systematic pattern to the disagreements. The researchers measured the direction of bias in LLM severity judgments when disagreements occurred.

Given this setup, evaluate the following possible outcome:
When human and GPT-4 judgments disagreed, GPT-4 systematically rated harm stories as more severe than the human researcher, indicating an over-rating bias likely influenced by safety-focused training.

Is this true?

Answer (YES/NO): YES